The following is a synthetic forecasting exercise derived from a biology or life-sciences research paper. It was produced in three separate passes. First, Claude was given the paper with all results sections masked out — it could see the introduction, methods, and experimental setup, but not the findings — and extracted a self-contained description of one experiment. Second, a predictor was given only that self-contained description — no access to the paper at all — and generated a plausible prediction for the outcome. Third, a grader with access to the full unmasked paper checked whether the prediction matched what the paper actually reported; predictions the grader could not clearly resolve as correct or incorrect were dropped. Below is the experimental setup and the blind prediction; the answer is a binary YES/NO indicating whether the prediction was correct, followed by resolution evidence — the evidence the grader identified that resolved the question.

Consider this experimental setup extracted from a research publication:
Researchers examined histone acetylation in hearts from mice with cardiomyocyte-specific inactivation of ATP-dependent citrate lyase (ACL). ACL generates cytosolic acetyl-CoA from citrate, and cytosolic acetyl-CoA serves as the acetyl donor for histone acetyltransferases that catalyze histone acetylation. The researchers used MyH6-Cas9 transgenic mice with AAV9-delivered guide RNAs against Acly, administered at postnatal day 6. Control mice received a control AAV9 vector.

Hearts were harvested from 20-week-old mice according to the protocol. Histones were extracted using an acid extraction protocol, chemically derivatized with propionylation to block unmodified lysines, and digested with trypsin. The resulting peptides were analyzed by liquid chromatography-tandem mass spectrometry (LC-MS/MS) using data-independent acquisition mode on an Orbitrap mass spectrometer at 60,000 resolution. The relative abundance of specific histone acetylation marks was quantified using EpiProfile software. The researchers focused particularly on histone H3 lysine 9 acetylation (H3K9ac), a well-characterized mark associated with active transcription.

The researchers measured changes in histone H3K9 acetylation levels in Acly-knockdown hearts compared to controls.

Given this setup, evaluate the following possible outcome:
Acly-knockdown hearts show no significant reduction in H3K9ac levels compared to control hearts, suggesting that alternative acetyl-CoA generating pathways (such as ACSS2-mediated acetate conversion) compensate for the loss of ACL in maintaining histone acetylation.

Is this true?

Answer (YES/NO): NO